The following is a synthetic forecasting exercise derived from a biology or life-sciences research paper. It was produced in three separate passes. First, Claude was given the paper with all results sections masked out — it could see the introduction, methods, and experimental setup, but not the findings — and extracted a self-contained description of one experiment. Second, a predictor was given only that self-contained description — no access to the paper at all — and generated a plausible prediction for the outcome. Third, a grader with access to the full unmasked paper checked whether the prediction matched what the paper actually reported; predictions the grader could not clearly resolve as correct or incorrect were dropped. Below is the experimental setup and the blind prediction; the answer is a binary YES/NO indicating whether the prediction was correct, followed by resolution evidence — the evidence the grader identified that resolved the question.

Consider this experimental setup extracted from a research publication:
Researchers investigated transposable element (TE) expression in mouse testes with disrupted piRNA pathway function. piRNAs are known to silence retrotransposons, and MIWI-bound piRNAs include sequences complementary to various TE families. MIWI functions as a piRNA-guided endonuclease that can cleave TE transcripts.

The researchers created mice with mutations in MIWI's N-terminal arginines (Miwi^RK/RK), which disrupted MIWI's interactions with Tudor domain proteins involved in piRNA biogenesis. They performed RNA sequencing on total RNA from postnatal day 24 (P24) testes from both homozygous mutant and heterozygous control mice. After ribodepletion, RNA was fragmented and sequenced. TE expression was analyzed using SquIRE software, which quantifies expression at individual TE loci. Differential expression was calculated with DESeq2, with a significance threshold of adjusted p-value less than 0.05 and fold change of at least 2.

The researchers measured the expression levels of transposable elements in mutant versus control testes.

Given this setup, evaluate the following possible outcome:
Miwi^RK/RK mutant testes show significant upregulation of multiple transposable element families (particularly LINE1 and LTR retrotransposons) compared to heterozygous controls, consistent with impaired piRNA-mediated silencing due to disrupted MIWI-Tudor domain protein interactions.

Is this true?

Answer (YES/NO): NO